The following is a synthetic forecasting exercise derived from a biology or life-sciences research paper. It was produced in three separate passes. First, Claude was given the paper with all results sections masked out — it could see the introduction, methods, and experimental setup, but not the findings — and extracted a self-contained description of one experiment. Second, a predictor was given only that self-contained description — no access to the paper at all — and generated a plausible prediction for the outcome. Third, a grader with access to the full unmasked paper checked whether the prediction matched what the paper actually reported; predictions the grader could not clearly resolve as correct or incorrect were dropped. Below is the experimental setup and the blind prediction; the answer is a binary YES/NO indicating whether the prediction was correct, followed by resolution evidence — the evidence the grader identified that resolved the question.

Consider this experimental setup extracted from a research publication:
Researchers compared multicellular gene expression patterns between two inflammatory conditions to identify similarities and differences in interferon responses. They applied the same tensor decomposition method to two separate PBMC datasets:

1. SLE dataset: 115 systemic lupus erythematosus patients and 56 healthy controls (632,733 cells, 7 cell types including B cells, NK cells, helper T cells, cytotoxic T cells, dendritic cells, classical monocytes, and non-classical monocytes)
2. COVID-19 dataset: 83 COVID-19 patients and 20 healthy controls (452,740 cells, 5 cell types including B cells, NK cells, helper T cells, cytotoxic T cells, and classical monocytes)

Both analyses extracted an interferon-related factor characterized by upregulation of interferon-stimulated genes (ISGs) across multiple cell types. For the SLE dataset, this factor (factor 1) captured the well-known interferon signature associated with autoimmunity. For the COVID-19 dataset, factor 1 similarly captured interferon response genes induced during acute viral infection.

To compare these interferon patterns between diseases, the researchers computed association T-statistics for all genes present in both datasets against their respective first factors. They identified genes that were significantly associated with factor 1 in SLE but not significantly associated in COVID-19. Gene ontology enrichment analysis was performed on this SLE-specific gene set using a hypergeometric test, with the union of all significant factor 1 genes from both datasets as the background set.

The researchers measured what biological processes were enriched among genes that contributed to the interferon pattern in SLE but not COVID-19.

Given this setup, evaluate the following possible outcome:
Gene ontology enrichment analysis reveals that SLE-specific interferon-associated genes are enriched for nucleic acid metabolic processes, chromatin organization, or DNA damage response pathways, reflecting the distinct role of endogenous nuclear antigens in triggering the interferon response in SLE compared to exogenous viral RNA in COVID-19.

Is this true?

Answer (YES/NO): NO